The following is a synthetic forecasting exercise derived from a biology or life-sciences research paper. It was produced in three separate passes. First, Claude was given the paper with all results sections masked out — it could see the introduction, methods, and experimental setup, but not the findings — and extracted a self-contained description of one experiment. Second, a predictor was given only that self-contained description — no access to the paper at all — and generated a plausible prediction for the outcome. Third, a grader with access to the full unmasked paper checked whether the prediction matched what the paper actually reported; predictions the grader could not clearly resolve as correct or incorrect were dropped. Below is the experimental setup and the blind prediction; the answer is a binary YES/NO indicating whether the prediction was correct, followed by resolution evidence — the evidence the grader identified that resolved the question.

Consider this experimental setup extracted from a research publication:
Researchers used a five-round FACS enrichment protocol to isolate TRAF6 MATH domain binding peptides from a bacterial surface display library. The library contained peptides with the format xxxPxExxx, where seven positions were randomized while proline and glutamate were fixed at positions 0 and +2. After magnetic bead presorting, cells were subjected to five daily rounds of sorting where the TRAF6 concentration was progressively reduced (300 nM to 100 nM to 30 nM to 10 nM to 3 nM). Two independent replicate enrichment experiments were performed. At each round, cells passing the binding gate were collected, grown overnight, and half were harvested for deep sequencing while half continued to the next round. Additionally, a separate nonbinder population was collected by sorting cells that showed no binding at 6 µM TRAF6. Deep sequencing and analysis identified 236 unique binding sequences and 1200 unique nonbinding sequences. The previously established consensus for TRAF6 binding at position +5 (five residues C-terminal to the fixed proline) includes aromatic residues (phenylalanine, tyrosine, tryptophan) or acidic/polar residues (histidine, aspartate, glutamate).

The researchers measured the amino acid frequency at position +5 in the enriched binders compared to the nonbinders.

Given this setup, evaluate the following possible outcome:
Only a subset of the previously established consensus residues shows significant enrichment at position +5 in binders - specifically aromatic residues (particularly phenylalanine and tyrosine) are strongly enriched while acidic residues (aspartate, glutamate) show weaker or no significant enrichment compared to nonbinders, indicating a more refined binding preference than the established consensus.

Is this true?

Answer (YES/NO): NO